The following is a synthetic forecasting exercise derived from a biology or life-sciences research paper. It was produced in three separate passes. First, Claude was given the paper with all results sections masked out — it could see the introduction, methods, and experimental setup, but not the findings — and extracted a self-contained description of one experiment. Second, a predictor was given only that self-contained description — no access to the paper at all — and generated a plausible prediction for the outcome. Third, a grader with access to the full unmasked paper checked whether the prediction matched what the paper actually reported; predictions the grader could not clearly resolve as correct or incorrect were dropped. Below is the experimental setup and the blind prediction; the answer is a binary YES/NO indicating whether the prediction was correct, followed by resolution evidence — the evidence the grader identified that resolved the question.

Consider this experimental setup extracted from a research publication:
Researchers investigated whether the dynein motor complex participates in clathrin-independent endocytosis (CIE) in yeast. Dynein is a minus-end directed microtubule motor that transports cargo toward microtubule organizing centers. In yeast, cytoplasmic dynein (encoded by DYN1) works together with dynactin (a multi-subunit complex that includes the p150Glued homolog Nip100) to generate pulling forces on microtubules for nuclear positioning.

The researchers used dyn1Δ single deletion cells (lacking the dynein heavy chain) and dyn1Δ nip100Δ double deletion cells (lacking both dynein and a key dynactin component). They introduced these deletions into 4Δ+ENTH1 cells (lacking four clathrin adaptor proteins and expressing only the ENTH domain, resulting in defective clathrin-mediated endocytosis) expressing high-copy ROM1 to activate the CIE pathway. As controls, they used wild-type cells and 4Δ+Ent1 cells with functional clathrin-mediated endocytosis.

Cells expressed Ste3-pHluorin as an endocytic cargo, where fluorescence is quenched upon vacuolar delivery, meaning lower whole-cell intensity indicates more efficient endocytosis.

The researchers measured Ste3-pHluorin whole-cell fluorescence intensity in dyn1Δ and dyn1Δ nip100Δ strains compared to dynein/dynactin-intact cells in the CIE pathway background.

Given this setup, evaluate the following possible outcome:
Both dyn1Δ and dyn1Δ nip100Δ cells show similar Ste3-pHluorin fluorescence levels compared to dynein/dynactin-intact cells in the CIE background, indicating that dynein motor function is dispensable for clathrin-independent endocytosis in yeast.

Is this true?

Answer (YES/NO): NO